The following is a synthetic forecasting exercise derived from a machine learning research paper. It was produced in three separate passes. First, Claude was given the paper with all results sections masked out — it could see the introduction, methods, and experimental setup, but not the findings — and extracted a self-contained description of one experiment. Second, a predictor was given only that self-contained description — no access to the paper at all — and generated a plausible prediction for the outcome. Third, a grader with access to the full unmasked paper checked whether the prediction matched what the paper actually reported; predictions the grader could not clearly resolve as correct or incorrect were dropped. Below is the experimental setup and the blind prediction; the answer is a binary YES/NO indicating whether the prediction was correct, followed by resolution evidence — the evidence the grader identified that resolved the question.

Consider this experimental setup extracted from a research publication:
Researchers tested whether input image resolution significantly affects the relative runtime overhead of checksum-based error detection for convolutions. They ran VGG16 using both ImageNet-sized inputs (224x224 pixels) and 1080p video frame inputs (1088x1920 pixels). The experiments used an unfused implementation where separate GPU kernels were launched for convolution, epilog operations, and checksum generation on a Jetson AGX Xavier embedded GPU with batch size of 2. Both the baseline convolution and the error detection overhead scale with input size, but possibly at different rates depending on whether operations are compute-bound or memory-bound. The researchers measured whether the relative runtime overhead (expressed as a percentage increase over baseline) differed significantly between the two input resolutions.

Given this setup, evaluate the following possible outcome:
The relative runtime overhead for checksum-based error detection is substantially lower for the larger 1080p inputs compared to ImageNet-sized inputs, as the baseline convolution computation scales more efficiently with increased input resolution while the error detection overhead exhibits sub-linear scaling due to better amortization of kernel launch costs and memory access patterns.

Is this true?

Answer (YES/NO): NO